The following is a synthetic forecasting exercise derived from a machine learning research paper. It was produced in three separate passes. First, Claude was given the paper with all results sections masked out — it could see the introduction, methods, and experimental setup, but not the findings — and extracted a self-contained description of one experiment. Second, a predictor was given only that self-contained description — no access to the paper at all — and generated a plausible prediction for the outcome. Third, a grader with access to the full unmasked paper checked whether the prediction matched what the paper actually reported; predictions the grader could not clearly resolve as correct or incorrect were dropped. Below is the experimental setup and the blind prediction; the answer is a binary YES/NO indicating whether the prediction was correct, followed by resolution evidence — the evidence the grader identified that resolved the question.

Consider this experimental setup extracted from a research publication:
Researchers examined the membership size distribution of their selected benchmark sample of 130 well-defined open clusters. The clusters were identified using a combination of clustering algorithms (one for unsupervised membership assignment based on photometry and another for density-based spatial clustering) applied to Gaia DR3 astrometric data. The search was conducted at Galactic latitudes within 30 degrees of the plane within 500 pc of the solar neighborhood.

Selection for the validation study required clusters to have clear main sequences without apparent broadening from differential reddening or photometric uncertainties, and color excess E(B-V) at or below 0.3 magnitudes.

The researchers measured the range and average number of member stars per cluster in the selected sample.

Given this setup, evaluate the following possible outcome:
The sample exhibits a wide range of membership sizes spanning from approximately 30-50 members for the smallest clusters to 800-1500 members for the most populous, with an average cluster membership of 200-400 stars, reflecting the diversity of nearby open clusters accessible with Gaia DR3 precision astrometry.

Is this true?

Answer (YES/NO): NO